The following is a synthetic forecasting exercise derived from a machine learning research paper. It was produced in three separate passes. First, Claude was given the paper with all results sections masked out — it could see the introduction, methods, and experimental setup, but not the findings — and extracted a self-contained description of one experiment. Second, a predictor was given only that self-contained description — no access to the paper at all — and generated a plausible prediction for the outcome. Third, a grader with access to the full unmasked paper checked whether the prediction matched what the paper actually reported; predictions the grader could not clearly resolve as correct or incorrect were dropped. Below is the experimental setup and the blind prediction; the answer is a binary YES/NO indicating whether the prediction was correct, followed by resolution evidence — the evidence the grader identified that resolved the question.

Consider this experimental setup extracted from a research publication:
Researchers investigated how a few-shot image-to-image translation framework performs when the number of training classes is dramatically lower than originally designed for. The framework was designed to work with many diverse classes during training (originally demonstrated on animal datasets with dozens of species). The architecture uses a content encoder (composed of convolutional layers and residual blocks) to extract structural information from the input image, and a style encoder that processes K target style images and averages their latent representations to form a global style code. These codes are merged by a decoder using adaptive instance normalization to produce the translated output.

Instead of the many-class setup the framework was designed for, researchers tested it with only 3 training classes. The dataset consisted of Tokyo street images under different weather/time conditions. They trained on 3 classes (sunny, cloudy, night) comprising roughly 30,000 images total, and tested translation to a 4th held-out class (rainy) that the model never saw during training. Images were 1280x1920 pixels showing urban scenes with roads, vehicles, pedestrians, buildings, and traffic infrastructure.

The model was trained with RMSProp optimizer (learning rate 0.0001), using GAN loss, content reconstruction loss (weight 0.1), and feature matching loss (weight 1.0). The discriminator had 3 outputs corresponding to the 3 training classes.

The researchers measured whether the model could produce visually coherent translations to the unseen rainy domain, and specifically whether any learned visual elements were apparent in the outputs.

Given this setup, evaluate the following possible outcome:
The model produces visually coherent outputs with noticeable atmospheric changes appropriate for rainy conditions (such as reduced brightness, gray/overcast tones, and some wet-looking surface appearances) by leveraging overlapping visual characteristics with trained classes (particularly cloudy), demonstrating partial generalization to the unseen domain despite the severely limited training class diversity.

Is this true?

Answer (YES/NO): NO